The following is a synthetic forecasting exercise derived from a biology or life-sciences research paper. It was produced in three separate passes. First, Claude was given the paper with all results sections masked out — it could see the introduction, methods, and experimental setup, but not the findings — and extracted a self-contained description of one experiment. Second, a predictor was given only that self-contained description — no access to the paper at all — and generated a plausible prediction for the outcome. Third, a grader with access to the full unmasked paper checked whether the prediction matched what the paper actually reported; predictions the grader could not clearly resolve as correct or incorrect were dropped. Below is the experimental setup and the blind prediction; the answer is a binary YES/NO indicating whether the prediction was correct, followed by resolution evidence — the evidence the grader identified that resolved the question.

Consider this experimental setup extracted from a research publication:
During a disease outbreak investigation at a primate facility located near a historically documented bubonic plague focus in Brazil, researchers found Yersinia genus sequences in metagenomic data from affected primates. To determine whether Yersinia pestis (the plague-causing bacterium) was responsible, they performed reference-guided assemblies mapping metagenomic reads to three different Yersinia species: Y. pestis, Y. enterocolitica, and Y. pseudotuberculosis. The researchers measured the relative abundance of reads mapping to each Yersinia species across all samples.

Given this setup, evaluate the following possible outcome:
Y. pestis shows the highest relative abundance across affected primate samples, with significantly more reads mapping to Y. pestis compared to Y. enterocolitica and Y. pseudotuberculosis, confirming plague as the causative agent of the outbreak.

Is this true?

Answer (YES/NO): NO